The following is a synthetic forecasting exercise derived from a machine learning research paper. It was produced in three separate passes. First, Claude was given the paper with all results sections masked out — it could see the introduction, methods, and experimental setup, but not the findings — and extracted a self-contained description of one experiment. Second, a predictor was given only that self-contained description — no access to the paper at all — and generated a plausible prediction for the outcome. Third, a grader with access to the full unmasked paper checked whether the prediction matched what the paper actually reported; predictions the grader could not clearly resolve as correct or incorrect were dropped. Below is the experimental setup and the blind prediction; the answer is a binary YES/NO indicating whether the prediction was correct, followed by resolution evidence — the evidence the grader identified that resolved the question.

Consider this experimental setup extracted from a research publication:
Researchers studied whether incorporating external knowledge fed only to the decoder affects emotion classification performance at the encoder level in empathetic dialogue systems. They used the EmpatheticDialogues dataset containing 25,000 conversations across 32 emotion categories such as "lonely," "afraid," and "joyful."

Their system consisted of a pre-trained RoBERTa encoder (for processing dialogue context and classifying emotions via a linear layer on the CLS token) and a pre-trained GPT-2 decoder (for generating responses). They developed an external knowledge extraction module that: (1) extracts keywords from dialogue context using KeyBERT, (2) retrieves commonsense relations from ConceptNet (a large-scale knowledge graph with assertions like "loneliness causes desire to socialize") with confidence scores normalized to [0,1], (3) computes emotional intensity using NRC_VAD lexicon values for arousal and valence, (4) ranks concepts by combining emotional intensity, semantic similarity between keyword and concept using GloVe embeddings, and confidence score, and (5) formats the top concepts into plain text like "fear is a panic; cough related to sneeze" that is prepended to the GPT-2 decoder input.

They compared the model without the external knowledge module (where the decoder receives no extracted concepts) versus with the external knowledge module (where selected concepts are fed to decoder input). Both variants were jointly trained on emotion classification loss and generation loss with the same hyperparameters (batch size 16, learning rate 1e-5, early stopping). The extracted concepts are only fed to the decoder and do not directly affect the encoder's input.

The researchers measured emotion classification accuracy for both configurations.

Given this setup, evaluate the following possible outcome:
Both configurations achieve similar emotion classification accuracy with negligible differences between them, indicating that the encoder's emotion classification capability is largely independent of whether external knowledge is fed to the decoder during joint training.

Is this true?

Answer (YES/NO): NO